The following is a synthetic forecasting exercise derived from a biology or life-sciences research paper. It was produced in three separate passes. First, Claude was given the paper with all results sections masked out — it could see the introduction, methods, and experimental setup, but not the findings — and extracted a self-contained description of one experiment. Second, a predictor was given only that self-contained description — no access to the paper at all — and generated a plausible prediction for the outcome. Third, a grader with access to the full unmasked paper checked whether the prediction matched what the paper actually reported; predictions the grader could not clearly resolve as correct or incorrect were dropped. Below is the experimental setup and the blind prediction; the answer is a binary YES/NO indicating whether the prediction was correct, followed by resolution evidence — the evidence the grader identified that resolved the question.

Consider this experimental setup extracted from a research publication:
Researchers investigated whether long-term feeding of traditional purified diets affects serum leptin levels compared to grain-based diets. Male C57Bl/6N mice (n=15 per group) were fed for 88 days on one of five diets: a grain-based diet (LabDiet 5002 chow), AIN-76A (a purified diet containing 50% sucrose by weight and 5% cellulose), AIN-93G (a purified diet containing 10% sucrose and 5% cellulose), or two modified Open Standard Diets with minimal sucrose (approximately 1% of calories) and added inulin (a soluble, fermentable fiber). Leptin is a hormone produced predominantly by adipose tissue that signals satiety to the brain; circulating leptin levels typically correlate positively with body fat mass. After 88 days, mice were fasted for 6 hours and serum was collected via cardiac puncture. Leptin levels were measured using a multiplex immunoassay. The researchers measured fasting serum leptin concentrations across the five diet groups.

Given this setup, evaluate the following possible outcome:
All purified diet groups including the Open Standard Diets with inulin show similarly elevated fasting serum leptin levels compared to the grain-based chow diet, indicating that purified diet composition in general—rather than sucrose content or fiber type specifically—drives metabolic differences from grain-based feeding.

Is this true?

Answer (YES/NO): NO